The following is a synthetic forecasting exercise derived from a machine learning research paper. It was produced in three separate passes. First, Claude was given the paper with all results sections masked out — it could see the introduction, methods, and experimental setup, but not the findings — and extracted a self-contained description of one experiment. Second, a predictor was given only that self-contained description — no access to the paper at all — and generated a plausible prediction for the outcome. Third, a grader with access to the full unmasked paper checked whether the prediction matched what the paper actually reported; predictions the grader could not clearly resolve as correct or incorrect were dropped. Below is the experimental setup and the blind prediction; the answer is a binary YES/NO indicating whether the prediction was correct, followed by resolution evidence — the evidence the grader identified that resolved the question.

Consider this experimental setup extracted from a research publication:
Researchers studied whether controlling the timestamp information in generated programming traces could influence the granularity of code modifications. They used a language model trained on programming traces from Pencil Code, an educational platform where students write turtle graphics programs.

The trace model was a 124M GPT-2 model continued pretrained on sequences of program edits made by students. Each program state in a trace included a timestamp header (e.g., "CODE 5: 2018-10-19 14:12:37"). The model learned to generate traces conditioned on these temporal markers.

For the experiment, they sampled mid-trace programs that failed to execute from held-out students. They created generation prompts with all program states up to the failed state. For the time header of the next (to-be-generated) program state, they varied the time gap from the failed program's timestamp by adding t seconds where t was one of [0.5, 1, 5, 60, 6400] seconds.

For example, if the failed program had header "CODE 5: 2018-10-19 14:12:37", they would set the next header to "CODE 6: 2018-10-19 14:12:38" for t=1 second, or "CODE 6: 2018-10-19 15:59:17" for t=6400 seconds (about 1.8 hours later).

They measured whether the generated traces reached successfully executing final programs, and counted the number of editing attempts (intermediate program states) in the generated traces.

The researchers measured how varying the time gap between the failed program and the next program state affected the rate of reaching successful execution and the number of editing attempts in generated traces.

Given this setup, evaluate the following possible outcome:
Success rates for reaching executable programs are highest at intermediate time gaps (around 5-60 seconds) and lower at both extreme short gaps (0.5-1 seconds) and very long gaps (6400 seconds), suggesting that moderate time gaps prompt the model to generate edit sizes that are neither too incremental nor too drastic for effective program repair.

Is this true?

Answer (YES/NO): NO